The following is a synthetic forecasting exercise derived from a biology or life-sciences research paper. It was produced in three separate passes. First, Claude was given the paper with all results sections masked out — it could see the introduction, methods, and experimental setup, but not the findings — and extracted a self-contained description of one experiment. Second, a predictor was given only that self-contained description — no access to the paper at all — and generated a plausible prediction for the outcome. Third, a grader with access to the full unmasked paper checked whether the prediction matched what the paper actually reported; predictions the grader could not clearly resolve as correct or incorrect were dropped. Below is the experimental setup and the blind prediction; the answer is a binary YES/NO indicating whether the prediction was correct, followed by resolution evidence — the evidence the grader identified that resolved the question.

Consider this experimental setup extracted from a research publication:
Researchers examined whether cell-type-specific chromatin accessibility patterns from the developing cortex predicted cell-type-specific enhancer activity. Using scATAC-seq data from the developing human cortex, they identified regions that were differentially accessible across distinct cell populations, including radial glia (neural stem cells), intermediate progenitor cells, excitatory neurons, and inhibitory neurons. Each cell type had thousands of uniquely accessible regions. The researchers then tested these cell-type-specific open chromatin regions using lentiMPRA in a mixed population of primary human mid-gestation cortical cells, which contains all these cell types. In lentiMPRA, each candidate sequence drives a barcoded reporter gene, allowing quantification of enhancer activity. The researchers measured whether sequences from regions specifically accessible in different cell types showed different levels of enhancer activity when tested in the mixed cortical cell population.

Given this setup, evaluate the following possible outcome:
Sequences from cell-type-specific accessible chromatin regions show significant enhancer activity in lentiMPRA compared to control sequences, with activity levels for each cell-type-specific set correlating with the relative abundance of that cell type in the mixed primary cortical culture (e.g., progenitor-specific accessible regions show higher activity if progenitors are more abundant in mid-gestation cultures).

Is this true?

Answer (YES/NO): YES